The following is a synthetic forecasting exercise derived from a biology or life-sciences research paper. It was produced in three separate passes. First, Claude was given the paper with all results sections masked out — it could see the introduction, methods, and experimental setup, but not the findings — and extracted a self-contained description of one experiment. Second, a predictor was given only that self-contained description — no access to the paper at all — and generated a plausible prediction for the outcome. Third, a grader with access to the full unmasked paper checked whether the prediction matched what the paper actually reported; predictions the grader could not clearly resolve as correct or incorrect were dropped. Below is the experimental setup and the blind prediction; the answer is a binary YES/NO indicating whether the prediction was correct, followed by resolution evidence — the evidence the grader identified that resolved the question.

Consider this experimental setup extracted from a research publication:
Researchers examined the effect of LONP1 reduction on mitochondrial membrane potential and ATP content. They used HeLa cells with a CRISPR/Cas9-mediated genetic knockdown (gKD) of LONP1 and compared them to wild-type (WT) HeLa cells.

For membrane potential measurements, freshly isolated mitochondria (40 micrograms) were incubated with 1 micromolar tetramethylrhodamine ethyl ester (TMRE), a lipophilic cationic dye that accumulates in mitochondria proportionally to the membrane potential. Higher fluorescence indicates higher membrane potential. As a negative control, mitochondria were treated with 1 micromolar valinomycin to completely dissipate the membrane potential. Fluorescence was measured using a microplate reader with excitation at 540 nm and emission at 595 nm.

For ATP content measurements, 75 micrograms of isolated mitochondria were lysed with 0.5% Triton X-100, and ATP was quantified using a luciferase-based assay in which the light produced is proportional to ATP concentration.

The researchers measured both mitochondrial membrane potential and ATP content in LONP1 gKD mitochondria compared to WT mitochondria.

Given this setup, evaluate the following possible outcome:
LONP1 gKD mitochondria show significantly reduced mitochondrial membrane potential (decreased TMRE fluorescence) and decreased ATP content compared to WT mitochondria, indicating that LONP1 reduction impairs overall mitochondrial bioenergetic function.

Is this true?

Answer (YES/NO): NO